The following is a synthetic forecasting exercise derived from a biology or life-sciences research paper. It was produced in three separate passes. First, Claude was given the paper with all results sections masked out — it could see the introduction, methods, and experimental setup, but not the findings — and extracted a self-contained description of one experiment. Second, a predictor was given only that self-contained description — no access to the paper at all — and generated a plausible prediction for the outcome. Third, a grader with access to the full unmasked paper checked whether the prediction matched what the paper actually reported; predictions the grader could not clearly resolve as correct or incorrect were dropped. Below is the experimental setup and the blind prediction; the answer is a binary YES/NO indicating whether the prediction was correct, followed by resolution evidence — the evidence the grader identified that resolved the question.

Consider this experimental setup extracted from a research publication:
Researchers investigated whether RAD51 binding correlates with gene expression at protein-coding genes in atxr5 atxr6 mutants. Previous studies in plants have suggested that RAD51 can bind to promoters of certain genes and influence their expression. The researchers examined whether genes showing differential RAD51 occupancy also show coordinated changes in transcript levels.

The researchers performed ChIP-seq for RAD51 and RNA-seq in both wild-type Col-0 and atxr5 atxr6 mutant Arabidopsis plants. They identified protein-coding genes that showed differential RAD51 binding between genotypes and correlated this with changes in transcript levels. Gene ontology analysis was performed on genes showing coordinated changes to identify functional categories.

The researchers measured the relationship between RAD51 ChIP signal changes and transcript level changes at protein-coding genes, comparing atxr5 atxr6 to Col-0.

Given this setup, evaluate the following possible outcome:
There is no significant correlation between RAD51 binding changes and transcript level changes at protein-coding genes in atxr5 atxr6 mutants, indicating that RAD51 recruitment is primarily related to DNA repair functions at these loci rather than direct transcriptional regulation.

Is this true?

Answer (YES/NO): NO